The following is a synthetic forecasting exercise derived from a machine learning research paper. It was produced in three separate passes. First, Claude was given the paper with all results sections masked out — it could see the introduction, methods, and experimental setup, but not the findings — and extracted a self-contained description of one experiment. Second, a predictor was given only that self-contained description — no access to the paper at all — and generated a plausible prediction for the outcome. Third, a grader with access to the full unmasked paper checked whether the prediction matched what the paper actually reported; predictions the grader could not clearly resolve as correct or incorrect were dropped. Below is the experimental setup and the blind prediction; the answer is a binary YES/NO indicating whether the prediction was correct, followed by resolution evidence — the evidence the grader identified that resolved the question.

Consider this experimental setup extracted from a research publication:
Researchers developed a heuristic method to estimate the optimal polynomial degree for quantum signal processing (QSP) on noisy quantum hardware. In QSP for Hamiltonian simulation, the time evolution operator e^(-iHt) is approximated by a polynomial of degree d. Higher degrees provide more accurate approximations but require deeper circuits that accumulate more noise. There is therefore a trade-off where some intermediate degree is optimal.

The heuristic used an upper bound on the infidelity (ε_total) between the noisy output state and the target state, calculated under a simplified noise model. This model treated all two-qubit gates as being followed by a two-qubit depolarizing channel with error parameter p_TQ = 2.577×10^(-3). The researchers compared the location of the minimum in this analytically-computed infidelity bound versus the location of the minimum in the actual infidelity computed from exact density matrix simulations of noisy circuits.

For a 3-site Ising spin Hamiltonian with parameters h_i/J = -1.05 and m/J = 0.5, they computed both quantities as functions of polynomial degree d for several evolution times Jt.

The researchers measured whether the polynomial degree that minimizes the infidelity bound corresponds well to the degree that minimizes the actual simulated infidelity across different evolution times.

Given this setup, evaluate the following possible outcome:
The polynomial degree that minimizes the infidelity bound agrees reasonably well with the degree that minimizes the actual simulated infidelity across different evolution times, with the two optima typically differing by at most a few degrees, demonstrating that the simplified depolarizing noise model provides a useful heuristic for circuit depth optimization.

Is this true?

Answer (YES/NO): YES